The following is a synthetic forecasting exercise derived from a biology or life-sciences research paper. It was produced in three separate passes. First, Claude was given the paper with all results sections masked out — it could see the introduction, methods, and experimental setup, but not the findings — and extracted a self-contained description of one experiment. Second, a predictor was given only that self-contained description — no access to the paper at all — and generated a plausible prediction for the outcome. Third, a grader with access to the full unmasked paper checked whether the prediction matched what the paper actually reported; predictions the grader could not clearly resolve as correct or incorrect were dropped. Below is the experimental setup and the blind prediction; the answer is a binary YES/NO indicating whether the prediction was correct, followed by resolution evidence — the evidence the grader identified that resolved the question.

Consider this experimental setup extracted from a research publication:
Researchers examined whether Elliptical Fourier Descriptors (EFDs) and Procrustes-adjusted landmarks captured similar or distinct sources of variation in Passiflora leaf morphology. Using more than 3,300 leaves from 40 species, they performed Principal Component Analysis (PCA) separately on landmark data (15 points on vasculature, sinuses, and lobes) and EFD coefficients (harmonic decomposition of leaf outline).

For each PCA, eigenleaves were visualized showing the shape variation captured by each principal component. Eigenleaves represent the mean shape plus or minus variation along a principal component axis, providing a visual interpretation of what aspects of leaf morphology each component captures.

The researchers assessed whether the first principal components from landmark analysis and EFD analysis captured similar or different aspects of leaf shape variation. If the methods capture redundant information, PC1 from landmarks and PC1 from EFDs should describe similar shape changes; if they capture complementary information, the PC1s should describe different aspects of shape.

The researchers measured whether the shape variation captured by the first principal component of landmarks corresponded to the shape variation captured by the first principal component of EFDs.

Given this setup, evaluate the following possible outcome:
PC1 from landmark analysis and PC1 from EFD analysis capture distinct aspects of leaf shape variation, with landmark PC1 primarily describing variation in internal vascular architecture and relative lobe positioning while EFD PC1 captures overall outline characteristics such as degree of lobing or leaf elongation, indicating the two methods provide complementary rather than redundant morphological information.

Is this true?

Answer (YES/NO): NO